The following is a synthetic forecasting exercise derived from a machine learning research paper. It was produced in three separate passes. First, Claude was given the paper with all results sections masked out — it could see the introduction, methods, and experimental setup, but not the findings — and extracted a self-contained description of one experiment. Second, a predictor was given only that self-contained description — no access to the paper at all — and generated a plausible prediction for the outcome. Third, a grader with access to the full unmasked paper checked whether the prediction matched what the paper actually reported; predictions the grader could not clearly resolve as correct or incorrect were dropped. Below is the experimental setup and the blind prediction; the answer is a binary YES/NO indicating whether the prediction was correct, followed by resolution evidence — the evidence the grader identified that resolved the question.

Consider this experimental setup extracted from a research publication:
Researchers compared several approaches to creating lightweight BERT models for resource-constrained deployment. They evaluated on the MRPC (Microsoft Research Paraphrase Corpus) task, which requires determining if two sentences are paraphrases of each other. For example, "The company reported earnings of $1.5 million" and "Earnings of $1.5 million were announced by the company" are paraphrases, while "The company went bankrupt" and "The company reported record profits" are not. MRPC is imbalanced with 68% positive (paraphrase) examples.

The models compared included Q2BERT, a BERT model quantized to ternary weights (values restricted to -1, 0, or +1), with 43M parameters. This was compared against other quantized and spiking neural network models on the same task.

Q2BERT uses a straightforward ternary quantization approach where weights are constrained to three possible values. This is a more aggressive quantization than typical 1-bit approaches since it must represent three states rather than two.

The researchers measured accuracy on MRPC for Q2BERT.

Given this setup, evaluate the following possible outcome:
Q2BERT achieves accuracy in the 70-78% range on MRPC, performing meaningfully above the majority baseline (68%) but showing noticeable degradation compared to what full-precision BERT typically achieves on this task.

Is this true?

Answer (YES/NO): NO